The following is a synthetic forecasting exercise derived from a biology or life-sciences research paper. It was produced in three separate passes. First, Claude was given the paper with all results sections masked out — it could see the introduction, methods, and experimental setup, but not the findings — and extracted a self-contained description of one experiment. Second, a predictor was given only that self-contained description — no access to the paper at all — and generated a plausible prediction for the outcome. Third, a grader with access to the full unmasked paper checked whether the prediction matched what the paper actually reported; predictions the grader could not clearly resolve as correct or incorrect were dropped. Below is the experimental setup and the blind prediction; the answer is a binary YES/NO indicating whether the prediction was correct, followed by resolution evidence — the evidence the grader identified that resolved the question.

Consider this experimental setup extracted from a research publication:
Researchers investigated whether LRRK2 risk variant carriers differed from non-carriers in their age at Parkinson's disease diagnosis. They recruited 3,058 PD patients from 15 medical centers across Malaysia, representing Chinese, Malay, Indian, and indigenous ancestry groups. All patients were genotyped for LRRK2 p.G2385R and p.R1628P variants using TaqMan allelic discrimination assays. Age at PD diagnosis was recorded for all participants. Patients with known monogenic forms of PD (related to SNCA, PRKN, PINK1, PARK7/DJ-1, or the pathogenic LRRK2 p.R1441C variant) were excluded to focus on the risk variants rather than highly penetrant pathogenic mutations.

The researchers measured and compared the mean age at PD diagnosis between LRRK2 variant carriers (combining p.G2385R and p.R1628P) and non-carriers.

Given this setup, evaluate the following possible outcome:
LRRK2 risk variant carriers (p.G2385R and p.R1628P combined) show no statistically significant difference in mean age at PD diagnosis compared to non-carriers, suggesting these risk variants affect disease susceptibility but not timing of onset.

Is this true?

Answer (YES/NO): YES